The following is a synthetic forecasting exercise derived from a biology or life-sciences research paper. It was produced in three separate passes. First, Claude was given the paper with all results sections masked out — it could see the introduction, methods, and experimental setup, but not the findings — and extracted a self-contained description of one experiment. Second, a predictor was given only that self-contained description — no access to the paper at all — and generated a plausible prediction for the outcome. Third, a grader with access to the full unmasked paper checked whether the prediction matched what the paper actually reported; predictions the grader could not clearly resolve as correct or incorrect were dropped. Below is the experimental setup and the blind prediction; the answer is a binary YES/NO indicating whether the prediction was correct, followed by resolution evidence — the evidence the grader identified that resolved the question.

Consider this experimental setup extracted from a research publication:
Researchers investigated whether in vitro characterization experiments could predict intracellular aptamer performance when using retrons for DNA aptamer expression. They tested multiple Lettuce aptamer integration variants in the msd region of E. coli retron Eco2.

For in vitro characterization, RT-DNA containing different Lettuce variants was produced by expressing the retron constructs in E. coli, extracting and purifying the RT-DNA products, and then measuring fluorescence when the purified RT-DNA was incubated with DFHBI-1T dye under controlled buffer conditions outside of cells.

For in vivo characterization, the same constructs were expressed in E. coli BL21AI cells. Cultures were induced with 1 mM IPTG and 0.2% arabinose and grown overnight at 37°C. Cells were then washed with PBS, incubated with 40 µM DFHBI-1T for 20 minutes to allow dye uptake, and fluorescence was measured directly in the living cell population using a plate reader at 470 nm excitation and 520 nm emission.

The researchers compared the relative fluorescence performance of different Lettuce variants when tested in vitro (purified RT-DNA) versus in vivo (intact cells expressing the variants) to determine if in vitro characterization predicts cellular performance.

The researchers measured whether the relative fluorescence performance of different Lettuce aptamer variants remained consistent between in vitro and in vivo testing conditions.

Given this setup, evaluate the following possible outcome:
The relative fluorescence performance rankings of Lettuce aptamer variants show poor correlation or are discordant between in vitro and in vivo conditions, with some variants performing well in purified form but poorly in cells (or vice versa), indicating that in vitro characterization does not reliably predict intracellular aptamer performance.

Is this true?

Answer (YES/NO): YES